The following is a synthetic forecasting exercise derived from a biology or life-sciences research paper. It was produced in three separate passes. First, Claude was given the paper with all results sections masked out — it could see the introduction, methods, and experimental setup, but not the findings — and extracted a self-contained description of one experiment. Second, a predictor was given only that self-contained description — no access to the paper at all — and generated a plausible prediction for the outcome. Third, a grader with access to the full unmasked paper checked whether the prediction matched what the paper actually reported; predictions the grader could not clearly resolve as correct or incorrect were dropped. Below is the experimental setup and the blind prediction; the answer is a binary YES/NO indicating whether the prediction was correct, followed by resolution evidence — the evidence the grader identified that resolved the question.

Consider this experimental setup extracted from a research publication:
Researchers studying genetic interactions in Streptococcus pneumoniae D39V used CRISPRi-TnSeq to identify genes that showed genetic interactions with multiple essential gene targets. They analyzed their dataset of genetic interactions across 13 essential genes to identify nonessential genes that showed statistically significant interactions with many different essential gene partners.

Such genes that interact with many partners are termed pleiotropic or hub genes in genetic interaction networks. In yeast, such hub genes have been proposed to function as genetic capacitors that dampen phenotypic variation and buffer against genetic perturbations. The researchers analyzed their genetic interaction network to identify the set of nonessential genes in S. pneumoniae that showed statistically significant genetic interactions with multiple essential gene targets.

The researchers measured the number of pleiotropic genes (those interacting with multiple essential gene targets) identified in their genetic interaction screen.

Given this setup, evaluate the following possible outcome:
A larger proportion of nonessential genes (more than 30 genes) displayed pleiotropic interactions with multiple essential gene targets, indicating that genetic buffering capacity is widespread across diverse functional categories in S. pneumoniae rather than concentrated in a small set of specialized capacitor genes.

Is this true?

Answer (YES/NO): NO